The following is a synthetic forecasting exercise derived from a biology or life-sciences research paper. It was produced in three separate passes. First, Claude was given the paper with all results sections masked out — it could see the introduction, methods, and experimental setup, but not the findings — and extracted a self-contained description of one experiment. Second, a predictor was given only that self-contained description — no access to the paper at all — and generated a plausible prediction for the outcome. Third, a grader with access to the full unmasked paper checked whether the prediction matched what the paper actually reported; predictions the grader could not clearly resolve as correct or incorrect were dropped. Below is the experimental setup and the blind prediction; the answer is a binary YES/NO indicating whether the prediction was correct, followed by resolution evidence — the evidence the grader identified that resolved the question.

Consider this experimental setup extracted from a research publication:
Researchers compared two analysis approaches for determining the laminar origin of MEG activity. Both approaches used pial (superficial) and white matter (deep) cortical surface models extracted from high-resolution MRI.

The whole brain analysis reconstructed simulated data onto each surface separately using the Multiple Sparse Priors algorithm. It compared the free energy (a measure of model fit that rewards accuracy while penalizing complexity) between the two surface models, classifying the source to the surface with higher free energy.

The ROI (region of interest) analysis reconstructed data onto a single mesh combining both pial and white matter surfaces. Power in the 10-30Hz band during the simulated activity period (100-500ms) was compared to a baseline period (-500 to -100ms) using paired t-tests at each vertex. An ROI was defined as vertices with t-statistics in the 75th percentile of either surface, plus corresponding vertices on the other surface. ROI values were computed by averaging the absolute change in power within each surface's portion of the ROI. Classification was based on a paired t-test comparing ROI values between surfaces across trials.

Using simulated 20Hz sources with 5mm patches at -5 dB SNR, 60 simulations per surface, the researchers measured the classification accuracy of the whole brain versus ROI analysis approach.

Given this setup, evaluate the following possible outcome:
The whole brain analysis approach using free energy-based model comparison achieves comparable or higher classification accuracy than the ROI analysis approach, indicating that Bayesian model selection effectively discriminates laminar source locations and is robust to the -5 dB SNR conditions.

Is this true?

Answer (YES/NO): YES